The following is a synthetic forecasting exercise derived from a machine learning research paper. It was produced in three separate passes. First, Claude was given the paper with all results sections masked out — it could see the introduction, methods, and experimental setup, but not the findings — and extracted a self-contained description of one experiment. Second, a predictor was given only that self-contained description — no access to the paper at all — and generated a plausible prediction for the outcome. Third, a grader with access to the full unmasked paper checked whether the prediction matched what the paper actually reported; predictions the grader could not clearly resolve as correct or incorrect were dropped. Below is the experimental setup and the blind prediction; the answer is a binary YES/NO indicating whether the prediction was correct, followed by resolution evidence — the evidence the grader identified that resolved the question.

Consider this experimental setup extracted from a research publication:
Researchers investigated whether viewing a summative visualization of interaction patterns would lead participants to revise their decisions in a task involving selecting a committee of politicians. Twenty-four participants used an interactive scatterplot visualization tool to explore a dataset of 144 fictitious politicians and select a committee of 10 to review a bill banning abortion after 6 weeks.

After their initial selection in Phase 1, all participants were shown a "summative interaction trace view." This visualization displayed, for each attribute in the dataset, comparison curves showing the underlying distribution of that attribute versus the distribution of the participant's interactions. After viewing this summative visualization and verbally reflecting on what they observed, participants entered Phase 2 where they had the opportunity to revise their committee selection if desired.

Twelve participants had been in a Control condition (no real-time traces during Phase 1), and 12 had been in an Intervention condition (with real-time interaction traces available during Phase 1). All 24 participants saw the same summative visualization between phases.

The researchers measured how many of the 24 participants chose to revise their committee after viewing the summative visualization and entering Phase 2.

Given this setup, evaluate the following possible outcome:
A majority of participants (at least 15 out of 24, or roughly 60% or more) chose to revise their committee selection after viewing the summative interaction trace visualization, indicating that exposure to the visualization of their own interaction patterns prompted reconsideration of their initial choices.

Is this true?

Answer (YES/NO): NO